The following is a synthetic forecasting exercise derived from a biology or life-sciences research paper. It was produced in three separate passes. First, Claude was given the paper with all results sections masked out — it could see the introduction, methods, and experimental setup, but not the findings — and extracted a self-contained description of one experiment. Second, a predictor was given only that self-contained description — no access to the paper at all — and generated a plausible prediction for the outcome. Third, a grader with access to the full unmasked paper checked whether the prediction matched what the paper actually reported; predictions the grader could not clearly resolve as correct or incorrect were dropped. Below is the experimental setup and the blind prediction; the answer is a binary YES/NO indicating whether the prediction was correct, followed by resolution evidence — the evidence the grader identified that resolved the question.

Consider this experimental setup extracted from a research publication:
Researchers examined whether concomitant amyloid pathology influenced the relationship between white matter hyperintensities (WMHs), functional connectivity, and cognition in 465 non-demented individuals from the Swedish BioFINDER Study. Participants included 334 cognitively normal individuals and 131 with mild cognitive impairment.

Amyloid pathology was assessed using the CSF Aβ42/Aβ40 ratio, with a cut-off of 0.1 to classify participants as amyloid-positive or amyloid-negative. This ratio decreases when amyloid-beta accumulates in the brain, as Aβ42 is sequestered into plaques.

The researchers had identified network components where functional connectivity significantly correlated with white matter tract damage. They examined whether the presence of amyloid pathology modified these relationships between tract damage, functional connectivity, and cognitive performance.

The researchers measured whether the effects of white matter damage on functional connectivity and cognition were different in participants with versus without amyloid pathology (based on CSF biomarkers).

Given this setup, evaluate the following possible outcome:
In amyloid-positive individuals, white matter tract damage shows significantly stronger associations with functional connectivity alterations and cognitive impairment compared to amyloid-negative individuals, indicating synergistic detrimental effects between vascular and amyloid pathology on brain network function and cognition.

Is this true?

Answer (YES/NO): NO